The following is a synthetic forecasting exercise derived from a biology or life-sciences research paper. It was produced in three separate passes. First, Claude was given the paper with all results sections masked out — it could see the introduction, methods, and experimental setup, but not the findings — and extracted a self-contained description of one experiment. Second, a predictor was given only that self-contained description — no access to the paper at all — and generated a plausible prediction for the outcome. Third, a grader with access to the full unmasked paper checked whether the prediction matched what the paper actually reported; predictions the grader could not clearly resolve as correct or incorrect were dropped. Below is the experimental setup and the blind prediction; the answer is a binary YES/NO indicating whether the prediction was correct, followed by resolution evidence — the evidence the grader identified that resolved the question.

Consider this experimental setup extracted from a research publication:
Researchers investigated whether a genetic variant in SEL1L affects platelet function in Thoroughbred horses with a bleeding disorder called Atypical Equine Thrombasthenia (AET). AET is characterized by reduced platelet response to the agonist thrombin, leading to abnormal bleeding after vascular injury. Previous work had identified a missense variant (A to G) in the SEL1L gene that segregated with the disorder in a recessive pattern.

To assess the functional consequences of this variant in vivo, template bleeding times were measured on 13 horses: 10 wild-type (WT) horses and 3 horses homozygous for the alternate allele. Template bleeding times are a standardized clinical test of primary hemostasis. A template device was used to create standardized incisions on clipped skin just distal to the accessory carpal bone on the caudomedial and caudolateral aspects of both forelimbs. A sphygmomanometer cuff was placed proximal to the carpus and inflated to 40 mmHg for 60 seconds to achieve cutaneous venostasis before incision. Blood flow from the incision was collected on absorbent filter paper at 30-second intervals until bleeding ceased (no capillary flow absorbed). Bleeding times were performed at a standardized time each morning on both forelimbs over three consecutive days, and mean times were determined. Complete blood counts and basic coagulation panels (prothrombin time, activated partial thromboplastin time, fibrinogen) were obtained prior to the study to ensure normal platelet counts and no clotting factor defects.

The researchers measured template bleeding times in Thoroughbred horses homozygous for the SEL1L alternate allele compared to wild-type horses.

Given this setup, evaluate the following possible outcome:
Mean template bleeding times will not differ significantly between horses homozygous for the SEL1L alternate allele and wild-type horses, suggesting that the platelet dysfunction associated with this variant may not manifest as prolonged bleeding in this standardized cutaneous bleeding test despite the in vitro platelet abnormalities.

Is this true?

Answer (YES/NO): YES